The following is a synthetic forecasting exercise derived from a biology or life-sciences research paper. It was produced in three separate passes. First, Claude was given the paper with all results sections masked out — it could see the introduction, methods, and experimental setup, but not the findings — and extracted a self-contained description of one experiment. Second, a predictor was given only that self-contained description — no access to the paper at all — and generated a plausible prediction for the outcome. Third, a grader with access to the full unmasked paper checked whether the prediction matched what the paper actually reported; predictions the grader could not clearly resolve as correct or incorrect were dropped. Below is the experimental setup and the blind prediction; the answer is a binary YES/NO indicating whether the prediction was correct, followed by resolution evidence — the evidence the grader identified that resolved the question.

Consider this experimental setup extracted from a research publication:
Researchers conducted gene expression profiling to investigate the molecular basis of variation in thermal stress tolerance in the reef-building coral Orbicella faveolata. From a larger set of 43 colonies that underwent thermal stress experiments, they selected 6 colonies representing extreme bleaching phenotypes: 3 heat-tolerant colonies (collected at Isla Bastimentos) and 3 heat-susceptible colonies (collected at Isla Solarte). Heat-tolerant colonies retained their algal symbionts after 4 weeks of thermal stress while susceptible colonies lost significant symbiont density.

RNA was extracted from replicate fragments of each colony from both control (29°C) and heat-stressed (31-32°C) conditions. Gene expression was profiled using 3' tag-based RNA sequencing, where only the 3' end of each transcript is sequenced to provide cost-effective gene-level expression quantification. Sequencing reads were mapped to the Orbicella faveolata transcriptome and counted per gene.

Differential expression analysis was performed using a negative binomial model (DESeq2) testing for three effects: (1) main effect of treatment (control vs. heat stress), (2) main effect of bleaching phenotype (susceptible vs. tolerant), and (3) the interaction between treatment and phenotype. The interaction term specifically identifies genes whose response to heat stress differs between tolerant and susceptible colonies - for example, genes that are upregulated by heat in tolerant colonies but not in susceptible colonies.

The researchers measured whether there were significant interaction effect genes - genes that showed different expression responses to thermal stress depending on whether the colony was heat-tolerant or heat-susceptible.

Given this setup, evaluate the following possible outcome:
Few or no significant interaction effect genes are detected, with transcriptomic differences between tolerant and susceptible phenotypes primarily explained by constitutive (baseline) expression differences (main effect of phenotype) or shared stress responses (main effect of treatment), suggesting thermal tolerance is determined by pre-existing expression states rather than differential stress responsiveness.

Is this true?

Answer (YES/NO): NO